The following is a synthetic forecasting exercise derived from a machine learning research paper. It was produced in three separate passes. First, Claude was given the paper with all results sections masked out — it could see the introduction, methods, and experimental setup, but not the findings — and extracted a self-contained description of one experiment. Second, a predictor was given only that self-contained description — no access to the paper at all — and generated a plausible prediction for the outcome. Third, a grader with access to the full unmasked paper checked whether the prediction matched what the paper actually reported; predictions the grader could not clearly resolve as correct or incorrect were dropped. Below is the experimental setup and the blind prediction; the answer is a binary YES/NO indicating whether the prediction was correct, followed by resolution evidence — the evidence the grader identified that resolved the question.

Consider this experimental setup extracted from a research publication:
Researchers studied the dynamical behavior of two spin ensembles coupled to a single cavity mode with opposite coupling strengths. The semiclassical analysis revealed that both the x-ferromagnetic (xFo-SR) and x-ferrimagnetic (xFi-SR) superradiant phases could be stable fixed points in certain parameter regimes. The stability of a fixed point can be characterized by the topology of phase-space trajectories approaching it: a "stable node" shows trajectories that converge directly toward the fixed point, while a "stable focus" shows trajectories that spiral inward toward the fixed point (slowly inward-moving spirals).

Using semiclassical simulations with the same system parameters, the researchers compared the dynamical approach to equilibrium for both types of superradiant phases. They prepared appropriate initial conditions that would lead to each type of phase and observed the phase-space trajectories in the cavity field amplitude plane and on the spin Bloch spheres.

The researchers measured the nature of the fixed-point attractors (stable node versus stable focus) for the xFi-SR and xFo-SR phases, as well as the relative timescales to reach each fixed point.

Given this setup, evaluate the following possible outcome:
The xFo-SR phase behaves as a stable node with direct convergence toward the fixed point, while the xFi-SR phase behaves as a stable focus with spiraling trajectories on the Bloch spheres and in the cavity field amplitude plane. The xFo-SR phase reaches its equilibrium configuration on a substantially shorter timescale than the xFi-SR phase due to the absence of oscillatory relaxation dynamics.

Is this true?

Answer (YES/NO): YES